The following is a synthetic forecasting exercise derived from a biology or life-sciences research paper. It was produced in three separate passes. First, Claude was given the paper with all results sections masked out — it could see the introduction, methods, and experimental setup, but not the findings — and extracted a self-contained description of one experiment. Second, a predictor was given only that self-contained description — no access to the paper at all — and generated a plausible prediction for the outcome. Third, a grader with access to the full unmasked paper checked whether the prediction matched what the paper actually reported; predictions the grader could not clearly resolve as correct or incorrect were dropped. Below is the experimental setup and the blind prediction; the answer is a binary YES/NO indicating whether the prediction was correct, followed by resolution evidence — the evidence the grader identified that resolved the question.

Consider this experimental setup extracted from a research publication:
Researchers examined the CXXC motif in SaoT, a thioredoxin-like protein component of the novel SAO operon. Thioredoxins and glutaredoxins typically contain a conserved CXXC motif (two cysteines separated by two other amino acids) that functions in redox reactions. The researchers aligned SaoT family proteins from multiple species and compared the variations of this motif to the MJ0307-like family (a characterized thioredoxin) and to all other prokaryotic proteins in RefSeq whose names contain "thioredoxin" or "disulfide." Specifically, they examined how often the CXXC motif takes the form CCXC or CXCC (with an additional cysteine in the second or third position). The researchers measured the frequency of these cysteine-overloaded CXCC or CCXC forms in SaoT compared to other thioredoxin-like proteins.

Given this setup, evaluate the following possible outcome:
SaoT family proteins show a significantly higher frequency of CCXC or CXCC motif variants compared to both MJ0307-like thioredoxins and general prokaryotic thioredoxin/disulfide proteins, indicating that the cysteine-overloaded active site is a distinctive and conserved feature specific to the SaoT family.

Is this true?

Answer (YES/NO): YES